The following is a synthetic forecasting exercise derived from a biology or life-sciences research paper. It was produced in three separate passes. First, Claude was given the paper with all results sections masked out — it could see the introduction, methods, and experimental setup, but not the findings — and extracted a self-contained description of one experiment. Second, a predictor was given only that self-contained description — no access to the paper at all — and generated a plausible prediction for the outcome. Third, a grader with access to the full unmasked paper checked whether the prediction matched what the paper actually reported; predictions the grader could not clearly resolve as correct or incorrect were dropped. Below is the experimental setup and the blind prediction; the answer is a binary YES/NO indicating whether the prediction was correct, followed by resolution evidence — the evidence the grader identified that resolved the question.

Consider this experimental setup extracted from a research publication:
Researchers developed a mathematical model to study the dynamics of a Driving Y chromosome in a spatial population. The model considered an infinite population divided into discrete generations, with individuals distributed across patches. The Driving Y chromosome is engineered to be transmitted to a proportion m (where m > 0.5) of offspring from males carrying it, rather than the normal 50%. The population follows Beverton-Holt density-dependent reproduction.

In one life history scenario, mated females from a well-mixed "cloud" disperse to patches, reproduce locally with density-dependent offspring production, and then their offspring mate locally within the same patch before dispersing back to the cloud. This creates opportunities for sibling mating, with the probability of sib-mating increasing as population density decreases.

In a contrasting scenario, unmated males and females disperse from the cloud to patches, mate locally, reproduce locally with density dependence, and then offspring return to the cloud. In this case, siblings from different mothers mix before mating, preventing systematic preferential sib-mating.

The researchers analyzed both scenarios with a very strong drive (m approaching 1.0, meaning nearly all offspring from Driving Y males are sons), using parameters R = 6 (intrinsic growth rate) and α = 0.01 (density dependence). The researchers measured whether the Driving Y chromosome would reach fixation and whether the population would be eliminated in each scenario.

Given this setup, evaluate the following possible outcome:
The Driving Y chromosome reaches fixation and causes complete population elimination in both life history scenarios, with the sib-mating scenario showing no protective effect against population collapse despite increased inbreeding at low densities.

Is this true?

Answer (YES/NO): NO